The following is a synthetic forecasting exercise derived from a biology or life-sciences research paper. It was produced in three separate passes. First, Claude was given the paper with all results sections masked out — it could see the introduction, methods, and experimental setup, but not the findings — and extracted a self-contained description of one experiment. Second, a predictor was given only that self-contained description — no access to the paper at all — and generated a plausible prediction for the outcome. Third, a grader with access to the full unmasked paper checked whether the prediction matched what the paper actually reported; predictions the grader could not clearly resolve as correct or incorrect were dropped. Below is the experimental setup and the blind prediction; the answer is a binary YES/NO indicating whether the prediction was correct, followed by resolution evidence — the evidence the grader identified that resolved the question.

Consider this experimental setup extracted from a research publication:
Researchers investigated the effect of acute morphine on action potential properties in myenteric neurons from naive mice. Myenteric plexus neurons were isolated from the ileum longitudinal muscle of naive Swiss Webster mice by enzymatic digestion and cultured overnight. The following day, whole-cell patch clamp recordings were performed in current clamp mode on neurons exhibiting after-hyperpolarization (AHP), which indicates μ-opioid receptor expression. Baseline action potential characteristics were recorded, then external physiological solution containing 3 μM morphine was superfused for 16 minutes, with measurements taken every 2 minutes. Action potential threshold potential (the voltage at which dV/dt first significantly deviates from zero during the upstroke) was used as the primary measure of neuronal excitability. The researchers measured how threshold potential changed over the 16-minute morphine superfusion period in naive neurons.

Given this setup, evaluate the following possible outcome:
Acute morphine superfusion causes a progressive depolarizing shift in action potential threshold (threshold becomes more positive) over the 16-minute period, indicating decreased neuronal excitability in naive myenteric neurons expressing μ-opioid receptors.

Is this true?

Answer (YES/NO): YES